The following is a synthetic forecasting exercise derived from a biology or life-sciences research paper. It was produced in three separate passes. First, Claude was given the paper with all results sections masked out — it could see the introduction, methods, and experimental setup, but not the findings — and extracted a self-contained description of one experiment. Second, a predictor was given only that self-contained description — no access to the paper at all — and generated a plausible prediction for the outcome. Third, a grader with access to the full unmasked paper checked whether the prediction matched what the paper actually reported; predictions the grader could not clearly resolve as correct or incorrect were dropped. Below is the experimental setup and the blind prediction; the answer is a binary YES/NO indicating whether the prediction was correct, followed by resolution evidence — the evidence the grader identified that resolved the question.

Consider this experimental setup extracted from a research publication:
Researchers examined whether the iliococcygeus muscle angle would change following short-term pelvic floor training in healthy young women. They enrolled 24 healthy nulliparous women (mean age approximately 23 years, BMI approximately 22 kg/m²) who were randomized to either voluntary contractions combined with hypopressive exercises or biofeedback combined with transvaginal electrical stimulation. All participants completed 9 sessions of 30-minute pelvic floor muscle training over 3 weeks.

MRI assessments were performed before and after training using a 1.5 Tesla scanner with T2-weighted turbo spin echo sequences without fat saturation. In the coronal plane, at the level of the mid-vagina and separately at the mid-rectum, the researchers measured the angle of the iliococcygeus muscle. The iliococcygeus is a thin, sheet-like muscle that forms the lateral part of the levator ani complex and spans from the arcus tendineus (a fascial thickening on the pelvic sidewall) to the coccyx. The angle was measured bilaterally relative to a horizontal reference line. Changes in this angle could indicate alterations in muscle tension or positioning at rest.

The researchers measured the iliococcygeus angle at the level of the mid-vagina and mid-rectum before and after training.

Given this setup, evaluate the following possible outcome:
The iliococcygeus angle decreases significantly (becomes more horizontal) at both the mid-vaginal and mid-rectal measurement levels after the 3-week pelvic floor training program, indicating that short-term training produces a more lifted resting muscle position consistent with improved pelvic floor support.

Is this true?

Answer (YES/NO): NO